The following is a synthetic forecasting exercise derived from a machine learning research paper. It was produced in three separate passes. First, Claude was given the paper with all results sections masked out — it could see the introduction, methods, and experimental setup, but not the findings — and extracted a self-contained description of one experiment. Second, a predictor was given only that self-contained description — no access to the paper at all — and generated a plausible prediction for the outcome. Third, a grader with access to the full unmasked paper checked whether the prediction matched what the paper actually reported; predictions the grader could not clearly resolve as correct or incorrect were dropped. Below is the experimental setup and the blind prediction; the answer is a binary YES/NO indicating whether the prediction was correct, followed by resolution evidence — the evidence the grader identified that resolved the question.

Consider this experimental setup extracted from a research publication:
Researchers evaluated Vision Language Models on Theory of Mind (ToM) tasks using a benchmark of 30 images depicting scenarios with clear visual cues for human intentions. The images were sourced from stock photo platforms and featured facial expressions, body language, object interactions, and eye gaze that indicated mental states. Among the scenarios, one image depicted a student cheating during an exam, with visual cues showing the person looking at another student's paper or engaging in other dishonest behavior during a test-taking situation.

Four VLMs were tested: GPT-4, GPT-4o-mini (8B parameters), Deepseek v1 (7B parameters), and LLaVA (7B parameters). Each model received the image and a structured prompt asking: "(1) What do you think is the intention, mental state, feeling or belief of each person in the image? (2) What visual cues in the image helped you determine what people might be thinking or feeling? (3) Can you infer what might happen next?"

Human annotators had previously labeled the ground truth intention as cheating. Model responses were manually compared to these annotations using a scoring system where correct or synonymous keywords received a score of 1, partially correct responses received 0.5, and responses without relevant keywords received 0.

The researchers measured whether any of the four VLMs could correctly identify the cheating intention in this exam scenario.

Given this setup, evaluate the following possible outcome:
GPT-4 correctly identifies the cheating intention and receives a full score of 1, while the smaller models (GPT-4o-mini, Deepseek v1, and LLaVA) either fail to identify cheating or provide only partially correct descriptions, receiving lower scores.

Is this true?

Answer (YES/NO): NO